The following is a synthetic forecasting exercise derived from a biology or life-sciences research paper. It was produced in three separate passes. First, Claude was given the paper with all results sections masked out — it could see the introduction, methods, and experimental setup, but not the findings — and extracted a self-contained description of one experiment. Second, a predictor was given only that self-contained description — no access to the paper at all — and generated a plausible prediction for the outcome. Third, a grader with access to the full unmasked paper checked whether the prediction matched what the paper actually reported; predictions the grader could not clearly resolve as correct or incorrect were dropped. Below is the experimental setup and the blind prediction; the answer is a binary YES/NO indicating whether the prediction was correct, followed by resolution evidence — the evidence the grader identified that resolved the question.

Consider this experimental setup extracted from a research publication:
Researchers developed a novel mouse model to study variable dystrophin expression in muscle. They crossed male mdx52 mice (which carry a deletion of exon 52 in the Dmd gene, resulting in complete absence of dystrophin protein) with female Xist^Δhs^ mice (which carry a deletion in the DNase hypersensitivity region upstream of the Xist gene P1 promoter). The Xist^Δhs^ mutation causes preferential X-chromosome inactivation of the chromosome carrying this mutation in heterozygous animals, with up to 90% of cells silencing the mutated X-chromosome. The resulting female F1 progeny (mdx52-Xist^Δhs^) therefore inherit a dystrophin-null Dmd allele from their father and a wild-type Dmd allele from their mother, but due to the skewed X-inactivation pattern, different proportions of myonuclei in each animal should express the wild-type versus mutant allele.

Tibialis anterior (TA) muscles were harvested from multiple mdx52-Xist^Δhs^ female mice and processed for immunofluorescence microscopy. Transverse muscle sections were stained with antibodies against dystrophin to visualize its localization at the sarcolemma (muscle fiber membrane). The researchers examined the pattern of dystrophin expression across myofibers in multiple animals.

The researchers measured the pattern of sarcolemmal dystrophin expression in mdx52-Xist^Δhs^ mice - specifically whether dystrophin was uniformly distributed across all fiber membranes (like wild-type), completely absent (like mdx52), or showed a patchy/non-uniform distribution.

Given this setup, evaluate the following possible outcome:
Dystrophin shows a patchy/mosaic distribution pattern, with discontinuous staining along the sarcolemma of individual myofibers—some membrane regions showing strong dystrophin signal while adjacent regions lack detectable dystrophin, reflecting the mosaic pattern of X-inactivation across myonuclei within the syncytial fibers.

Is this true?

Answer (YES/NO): YES